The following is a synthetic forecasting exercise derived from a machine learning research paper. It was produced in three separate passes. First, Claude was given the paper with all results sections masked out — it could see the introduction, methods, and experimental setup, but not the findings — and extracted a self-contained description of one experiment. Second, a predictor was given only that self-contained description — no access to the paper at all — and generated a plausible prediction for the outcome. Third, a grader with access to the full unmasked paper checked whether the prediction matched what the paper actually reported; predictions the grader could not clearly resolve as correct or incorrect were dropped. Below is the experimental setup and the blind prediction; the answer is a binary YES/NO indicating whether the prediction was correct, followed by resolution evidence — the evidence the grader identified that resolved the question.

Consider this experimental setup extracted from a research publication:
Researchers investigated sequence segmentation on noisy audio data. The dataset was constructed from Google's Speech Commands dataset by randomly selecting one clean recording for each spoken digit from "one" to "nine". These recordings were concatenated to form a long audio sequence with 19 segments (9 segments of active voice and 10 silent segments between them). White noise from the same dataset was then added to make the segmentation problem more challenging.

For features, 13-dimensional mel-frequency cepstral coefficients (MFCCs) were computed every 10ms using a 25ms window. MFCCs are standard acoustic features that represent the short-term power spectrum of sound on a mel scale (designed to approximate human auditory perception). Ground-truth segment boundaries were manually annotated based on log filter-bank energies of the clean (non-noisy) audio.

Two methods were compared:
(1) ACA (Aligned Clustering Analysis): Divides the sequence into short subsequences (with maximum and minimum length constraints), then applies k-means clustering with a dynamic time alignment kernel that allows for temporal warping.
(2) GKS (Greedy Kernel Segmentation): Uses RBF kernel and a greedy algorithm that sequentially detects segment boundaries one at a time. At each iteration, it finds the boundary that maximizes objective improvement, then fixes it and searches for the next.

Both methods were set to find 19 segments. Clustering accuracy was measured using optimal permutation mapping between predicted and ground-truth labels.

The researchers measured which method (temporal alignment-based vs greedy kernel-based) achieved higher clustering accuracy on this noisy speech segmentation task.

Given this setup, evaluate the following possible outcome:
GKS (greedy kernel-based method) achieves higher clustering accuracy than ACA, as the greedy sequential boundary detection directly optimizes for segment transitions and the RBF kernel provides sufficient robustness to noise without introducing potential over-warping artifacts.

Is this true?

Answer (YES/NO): NO